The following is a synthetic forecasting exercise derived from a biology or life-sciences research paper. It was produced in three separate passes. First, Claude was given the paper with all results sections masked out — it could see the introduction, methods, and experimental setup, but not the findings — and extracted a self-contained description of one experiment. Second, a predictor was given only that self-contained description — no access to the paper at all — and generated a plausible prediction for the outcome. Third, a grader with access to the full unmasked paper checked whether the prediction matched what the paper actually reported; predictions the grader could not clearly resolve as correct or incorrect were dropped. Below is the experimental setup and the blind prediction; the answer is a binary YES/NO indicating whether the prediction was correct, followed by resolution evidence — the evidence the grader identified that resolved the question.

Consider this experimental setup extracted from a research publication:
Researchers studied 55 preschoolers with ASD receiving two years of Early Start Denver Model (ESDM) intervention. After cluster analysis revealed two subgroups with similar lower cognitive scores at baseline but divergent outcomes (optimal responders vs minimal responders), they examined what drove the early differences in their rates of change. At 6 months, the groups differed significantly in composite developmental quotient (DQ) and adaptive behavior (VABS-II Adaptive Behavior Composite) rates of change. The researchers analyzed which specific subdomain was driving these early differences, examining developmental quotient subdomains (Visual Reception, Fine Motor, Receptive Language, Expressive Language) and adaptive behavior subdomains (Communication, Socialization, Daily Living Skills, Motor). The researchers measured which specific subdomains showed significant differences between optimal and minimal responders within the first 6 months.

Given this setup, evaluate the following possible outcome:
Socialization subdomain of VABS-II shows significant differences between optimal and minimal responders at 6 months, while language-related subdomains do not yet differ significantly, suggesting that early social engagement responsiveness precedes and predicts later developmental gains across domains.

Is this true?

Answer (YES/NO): NO